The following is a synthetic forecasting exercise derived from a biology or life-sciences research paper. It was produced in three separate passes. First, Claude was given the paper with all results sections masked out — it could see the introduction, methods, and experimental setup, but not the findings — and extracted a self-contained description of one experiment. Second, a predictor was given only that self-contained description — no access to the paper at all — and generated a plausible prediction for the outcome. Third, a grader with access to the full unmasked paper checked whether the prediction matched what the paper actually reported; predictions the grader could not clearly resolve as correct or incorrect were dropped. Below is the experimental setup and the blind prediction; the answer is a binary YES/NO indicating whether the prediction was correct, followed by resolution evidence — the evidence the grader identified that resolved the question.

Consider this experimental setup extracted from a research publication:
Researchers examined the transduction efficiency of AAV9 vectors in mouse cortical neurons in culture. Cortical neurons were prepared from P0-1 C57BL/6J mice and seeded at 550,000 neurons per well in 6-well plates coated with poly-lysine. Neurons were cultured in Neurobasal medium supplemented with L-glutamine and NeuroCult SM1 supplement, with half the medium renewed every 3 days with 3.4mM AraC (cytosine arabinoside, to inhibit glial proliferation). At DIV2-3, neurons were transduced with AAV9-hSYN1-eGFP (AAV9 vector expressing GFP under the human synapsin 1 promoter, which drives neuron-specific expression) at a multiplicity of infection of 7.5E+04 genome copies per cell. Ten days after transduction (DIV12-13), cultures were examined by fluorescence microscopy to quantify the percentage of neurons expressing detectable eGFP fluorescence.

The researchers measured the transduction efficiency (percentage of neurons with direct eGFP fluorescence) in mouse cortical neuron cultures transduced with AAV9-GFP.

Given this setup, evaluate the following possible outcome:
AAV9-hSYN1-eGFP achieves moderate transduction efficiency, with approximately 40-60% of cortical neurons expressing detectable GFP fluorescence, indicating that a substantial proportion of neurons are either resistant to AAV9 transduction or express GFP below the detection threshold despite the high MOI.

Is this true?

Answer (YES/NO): NO